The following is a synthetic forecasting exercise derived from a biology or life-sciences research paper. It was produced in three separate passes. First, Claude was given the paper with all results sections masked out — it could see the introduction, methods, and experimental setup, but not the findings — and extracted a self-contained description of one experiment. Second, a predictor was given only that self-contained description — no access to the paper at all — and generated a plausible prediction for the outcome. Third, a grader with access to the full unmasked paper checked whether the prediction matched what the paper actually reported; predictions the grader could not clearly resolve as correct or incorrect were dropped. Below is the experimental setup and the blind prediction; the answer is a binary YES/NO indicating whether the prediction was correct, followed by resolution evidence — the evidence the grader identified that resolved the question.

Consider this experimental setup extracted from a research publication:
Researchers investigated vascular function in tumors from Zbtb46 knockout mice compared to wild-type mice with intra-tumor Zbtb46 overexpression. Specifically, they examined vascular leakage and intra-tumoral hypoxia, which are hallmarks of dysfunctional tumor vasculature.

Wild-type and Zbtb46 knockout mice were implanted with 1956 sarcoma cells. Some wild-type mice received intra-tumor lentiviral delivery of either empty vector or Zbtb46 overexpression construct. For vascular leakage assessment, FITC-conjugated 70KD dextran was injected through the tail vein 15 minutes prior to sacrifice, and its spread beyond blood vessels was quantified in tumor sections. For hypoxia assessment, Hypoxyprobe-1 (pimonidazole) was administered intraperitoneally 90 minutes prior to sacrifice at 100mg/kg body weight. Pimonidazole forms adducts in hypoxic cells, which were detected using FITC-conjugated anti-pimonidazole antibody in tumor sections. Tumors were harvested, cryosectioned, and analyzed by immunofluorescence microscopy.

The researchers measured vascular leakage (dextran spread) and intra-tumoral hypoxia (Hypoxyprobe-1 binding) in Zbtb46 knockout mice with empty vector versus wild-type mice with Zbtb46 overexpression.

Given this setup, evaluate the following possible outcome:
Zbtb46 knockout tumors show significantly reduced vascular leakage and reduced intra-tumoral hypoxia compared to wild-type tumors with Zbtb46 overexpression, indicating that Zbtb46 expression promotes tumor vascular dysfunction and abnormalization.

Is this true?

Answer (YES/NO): NO